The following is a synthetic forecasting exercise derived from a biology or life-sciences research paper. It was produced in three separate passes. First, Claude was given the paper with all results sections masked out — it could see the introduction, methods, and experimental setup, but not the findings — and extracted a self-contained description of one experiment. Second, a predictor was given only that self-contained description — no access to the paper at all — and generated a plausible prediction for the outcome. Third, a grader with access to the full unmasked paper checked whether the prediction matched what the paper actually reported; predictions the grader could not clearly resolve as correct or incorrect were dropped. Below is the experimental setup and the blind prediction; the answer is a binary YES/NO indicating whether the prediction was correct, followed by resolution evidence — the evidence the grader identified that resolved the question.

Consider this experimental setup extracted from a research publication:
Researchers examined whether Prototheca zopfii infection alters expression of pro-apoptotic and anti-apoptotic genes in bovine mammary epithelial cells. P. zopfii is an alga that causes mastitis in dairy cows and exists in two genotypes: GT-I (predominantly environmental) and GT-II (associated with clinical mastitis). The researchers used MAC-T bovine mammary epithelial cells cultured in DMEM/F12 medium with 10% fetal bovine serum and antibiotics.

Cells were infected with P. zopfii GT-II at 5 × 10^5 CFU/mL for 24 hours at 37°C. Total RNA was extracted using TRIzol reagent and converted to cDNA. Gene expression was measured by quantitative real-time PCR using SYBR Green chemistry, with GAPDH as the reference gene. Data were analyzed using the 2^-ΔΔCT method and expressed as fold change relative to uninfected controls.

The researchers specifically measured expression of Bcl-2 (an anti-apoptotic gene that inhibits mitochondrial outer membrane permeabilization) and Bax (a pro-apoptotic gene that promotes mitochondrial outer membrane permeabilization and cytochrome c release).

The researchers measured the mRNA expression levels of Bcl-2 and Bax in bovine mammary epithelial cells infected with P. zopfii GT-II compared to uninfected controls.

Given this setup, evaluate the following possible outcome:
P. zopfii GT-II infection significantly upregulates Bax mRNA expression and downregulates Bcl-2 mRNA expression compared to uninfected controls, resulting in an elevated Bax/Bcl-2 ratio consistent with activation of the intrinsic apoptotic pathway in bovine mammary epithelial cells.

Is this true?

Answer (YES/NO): YES